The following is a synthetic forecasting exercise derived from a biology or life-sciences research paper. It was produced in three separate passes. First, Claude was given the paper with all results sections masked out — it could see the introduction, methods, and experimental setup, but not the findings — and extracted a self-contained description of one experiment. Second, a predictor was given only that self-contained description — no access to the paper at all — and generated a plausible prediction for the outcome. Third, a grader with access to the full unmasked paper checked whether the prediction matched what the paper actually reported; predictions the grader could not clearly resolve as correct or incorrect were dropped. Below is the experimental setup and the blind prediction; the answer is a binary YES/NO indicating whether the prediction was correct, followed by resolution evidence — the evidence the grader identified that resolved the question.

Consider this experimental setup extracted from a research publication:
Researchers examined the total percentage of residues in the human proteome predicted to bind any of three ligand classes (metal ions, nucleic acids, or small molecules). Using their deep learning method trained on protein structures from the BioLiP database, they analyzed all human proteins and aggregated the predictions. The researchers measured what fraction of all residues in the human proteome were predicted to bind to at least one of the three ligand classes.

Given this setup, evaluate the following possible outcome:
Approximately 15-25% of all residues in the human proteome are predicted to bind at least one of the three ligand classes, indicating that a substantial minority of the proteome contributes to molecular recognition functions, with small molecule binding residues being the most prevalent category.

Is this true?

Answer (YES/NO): NO